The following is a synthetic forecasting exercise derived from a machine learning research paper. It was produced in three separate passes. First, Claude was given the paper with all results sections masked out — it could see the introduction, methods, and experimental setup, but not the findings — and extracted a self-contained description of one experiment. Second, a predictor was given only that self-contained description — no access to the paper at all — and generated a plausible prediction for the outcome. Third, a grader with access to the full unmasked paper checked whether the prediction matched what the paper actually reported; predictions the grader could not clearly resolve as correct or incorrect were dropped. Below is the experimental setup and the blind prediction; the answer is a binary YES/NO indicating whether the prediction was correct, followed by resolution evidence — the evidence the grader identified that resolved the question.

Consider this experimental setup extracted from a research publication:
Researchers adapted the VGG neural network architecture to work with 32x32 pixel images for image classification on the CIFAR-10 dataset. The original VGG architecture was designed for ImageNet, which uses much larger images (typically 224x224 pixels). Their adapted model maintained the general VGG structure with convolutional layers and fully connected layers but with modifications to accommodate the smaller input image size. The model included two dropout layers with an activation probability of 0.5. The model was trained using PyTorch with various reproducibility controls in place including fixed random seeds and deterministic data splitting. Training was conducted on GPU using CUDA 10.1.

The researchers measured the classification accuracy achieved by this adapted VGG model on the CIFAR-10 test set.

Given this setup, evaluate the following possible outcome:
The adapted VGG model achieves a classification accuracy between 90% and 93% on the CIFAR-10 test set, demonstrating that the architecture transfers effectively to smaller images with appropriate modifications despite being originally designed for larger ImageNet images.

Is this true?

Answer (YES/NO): NO